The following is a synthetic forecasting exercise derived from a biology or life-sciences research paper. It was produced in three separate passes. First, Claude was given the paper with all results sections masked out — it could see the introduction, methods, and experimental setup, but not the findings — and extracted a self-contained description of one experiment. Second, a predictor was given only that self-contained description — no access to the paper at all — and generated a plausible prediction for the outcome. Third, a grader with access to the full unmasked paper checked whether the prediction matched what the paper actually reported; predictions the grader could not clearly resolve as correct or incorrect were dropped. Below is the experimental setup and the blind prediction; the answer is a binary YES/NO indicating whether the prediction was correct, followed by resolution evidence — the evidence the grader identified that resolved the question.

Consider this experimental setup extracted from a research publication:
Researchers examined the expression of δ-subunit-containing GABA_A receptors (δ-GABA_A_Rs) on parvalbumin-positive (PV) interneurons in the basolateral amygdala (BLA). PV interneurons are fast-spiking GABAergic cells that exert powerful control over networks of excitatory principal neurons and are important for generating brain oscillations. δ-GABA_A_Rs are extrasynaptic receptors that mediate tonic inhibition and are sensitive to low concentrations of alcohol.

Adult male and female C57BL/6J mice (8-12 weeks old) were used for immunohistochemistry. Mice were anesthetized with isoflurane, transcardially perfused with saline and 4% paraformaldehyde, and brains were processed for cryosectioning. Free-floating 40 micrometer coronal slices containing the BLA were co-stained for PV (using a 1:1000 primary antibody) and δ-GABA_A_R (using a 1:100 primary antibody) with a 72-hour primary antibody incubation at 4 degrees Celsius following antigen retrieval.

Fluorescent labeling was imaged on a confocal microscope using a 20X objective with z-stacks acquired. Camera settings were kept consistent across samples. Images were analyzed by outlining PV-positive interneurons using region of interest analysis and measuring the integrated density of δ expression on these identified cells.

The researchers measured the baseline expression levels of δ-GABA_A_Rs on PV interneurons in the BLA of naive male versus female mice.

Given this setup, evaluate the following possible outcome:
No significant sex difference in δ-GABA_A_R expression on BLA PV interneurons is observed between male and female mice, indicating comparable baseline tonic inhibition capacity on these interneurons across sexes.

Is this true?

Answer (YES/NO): NO